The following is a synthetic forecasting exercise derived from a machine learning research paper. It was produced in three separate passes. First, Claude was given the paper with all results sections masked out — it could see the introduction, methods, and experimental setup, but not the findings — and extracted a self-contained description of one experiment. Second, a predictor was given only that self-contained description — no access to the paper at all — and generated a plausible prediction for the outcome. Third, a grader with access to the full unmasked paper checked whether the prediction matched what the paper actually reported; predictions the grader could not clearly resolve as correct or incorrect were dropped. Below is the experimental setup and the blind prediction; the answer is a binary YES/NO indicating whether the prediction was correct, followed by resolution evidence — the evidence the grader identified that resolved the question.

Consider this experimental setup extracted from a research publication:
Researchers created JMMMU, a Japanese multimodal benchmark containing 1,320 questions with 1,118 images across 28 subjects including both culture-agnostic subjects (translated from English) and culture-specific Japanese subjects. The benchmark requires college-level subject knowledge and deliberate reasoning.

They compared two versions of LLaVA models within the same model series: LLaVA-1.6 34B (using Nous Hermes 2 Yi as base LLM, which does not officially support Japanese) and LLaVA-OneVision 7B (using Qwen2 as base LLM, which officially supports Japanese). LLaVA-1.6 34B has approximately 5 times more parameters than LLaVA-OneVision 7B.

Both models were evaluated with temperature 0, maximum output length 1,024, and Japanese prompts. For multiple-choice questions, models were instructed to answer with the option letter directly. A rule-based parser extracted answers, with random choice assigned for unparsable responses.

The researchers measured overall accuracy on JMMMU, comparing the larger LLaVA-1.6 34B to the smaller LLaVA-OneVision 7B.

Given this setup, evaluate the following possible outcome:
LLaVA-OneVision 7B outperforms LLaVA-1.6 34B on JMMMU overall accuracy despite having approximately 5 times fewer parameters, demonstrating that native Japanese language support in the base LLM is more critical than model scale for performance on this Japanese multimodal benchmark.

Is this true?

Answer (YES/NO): YES